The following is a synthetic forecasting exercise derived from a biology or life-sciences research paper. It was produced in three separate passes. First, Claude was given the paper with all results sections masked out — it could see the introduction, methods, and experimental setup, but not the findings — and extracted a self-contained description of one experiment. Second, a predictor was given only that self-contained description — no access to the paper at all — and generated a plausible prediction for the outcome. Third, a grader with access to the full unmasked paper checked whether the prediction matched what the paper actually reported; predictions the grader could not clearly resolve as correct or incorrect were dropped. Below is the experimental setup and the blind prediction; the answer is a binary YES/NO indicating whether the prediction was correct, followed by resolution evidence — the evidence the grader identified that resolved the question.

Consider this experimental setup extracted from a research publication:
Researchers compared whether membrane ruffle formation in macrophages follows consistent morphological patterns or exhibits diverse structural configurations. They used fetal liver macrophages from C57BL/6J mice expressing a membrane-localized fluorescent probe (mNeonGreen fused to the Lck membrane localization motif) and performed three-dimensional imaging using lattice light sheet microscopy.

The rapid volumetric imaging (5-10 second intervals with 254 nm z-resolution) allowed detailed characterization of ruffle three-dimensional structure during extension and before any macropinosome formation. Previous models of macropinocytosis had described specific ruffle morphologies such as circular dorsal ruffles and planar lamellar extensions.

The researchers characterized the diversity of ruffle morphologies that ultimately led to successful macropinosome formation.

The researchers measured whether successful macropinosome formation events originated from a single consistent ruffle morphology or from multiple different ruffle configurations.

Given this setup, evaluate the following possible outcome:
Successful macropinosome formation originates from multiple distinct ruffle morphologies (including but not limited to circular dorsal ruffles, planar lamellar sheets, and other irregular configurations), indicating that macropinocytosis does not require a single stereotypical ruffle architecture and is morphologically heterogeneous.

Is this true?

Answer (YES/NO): YES